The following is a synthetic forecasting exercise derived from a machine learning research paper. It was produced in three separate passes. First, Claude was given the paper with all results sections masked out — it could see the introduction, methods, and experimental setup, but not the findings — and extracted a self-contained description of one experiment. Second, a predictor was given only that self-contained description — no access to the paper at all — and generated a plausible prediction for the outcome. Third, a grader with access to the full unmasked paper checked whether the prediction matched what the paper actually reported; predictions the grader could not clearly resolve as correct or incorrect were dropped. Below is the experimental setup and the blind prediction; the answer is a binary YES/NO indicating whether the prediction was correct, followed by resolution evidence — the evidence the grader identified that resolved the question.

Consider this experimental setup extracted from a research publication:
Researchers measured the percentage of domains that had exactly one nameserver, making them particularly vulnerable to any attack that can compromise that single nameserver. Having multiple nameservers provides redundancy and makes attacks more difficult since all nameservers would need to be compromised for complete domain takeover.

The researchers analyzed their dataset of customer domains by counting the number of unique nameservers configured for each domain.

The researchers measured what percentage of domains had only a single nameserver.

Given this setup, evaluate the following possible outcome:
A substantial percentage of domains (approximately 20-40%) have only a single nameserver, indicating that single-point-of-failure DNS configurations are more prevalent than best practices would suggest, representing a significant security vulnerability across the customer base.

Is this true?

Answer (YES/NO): NO